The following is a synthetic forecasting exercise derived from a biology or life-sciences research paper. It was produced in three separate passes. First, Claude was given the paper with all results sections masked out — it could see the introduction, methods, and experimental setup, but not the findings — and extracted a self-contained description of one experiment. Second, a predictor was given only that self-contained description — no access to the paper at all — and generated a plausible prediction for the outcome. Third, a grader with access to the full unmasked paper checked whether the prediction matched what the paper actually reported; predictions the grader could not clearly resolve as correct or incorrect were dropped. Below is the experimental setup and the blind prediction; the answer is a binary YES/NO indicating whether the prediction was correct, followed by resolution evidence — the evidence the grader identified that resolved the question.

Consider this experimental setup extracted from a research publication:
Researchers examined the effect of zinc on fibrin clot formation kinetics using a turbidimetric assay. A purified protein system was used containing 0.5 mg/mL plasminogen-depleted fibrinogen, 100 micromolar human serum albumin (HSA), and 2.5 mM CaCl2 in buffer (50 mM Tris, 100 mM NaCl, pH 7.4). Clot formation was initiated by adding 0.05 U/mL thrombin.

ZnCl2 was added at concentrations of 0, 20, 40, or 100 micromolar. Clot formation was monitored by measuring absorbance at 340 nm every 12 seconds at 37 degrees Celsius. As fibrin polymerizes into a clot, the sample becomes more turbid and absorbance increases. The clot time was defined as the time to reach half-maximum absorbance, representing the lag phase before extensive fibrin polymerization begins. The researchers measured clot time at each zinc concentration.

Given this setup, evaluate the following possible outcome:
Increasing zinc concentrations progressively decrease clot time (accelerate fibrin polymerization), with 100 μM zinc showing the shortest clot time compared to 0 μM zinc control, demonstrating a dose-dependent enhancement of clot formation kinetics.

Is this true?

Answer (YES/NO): NO